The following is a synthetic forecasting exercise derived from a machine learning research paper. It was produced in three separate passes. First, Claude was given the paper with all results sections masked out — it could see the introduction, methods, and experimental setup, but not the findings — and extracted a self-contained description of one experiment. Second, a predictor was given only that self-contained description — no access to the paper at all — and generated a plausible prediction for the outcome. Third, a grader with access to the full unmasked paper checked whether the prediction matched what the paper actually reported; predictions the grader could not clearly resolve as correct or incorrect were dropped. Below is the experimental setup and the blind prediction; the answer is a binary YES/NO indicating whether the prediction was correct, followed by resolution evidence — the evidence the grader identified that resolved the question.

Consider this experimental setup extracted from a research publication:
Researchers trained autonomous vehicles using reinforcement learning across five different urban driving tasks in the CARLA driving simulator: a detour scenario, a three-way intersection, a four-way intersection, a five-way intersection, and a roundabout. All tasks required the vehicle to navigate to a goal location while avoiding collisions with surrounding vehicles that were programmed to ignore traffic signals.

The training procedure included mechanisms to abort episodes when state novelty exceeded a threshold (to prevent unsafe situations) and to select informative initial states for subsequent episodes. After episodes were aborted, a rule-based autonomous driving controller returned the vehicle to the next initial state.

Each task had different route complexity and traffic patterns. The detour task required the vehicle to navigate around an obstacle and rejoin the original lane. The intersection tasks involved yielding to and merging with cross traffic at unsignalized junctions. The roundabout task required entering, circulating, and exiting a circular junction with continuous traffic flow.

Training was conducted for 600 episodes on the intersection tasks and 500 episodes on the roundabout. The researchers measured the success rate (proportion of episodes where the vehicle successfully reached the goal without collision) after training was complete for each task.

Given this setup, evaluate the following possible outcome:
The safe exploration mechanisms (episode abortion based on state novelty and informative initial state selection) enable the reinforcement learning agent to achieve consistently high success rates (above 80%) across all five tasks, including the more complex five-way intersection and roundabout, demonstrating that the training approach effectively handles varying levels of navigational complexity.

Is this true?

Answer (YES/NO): YES